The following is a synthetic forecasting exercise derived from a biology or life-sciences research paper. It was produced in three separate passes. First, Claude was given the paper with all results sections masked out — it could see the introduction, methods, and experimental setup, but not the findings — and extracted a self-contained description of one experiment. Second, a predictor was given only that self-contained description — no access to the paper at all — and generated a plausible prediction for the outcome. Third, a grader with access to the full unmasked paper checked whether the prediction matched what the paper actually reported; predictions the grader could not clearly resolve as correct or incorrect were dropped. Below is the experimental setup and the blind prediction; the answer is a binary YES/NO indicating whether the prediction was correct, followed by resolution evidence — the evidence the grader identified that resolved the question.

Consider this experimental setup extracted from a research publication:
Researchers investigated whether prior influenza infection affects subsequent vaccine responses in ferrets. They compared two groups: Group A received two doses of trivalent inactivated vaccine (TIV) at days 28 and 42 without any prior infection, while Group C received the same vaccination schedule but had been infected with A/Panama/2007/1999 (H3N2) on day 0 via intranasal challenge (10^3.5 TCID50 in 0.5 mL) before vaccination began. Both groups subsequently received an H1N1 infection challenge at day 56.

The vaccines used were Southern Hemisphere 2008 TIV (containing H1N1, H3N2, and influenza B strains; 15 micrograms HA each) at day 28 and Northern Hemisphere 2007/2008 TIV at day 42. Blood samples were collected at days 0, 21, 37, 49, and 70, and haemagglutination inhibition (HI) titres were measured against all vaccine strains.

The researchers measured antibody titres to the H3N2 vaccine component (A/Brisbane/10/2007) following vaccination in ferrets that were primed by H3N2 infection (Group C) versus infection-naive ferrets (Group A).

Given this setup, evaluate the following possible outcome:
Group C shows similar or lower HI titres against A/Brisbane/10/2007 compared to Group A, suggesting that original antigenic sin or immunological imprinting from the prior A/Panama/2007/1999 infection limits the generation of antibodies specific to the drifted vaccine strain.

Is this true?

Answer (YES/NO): NO